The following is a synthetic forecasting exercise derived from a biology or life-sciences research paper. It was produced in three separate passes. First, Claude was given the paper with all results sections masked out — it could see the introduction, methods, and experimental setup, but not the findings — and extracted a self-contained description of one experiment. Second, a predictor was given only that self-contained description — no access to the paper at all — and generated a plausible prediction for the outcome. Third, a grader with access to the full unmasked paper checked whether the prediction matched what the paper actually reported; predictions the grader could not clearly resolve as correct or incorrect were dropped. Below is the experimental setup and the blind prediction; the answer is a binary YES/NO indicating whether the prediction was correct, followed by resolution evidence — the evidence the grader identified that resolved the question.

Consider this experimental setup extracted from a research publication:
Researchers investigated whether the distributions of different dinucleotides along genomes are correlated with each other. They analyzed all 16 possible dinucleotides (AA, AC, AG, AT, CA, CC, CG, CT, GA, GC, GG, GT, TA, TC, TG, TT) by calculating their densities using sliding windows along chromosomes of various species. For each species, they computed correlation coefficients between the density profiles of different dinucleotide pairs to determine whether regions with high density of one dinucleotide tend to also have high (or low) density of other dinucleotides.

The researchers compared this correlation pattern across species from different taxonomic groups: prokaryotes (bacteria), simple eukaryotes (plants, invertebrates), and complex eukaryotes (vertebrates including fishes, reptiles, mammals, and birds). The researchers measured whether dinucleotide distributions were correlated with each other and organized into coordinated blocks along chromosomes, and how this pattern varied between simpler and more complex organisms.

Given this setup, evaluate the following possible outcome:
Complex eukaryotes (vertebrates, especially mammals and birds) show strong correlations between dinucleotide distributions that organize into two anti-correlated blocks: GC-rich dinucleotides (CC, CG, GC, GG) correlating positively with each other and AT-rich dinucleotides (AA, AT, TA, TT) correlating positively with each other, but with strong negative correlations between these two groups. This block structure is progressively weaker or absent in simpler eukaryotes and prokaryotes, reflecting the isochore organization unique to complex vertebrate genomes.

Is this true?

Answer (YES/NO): YES